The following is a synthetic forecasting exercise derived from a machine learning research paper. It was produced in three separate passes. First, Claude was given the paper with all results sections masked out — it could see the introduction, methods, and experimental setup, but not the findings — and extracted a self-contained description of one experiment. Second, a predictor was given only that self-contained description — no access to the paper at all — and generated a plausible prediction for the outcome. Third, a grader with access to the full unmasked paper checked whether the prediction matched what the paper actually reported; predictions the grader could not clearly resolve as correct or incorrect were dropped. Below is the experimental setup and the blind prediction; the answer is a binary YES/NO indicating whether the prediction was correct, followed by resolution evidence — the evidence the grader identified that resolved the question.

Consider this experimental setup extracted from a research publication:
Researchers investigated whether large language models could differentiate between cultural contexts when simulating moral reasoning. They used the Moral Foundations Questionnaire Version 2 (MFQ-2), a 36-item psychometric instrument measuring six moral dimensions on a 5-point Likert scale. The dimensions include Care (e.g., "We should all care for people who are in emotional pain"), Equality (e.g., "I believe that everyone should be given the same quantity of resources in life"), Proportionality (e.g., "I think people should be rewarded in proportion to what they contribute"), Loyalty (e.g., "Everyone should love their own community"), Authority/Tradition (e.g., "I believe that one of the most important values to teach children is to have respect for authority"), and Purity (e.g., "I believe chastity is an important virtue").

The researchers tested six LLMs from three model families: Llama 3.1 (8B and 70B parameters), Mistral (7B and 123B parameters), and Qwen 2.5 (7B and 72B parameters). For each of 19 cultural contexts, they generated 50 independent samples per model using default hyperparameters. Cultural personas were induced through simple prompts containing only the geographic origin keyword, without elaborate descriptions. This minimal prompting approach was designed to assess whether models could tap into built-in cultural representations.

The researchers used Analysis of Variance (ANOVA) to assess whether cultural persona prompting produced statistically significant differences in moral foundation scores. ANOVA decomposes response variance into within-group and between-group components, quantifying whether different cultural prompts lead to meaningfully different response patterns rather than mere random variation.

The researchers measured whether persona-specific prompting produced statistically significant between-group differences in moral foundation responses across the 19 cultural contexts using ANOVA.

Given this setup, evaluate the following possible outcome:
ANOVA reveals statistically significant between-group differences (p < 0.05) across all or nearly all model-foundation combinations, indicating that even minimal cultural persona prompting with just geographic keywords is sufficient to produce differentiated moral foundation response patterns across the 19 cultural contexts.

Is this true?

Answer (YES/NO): NO